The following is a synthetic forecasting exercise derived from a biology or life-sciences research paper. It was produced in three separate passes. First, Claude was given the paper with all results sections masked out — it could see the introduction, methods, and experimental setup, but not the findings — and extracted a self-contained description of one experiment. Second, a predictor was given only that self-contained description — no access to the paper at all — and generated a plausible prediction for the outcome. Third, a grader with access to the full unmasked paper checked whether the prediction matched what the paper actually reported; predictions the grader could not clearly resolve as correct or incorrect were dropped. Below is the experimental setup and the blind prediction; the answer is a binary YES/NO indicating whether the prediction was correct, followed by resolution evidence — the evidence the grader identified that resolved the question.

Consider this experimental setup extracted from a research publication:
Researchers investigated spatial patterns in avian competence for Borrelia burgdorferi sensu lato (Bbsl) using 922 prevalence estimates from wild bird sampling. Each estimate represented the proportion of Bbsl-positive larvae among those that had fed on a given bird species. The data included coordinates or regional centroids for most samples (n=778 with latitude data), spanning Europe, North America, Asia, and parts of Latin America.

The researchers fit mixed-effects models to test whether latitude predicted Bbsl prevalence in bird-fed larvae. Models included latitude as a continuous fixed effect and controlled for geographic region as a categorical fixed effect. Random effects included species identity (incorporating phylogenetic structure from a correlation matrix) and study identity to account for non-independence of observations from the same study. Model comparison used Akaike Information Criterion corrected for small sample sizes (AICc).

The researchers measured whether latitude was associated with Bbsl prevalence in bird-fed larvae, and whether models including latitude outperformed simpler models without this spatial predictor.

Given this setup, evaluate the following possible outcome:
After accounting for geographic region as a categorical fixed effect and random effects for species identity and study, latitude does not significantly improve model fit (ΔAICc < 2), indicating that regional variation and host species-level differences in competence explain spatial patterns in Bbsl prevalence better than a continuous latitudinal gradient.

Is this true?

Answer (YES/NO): NO